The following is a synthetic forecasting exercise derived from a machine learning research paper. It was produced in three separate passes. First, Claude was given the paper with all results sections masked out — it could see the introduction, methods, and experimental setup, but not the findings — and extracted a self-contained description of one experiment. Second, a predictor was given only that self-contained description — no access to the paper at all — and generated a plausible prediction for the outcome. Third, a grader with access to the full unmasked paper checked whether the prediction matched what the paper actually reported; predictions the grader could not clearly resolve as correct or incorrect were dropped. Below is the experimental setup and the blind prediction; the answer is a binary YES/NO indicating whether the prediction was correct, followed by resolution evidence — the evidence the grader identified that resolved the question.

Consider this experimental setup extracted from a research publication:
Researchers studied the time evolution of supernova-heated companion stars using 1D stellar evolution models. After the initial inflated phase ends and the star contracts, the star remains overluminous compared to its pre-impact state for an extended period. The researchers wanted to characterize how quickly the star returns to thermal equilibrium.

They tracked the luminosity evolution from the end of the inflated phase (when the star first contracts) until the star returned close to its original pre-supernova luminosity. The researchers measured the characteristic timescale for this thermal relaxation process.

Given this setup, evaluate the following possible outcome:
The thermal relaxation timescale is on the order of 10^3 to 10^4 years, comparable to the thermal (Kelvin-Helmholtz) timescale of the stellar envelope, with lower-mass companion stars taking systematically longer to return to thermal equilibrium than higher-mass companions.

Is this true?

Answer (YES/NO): NO